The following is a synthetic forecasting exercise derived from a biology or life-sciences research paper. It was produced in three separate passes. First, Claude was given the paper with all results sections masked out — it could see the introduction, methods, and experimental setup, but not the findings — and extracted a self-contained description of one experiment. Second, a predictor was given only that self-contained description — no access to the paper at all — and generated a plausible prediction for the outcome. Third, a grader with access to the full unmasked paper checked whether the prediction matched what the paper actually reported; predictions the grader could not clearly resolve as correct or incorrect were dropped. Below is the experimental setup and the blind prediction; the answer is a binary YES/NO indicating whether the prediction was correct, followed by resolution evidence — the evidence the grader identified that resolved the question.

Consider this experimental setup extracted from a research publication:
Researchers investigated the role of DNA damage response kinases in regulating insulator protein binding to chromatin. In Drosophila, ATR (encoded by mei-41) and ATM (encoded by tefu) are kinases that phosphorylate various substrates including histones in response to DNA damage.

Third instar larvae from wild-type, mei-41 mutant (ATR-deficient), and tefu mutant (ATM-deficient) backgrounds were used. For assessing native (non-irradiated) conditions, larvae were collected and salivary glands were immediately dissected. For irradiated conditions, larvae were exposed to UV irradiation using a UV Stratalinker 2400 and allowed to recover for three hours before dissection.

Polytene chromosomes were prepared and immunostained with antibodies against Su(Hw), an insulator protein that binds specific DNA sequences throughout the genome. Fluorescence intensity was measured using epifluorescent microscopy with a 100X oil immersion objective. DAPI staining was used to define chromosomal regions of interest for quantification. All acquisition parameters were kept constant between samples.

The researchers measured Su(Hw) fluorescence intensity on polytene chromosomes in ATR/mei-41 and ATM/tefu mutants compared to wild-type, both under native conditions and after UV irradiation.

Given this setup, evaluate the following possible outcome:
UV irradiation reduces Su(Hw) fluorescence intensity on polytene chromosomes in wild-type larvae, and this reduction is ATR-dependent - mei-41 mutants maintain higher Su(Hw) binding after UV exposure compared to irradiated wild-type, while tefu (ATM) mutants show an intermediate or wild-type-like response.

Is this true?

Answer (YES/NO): NO